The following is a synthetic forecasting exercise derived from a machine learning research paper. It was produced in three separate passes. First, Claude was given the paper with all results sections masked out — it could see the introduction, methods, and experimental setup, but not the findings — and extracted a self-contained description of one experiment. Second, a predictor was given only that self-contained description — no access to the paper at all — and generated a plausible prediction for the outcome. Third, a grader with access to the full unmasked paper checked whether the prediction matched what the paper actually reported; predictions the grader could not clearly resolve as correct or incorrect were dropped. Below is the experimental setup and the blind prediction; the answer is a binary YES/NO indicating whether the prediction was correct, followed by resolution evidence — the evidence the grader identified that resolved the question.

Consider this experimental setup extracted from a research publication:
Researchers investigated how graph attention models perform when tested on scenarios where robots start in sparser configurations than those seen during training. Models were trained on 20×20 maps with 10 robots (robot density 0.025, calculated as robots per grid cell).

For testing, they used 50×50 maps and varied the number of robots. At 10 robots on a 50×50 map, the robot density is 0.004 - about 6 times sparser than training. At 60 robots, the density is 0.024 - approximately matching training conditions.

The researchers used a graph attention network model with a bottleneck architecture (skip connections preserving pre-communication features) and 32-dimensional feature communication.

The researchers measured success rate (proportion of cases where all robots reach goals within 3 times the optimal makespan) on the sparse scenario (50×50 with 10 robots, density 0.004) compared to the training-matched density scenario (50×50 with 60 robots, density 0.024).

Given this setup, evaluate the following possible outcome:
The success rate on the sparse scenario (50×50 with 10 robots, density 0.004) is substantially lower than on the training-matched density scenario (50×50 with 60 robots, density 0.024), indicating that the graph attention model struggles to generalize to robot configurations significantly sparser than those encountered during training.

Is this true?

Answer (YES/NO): NO